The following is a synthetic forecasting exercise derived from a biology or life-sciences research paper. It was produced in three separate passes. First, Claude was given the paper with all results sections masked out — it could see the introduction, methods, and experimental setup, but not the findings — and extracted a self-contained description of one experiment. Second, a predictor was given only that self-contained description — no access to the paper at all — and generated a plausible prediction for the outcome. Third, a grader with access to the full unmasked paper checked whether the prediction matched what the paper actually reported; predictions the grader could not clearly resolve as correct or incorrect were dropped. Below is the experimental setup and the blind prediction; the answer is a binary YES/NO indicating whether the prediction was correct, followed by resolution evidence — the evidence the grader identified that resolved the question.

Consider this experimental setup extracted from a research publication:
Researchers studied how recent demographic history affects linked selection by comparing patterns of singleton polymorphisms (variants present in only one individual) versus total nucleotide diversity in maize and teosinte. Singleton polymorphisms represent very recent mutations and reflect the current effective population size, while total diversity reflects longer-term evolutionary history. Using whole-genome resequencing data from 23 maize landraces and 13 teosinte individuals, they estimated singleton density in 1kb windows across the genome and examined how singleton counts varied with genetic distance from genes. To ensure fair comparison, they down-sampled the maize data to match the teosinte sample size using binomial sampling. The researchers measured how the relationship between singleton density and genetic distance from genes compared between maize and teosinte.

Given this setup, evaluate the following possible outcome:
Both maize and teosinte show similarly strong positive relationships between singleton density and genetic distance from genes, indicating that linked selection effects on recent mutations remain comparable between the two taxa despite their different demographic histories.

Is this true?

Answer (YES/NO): NO